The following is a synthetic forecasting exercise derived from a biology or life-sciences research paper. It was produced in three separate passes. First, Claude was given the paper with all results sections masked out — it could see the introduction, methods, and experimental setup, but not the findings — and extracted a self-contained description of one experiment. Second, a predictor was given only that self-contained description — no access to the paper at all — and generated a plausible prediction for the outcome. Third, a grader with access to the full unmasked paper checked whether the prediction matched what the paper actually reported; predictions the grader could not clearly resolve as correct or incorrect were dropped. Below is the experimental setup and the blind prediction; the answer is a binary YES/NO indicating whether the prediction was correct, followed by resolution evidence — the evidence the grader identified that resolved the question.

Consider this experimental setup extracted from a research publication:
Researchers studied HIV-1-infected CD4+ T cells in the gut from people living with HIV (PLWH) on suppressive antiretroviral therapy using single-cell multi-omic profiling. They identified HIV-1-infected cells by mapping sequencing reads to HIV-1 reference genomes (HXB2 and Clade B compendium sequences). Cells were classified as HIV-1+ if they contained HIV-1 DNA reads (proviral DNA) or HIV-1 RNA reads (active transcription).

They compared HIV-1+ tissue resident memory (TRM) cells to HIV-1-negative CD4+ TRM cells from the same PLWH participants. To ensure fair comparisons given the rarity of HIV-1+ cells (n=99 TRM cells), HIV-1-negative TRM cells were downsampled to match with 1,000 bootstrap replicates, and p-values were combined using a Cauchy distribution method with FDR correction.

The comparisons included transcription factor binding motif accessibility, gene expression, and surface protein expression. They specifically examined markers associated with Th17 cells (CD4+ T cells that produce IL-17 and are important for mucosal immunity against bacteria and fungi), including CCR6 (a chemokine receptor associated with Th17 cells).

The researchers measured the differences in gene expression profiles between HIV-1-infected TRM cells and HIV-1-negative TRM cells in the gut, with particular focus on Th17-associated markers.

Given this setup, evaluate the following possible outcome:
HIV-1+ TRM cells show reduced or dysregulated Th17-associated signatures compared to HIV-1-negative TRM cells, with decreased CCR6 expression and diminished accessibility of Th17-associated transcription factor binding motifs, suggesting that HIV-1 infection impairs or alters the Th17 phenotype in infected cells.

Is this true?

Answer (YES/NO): NO